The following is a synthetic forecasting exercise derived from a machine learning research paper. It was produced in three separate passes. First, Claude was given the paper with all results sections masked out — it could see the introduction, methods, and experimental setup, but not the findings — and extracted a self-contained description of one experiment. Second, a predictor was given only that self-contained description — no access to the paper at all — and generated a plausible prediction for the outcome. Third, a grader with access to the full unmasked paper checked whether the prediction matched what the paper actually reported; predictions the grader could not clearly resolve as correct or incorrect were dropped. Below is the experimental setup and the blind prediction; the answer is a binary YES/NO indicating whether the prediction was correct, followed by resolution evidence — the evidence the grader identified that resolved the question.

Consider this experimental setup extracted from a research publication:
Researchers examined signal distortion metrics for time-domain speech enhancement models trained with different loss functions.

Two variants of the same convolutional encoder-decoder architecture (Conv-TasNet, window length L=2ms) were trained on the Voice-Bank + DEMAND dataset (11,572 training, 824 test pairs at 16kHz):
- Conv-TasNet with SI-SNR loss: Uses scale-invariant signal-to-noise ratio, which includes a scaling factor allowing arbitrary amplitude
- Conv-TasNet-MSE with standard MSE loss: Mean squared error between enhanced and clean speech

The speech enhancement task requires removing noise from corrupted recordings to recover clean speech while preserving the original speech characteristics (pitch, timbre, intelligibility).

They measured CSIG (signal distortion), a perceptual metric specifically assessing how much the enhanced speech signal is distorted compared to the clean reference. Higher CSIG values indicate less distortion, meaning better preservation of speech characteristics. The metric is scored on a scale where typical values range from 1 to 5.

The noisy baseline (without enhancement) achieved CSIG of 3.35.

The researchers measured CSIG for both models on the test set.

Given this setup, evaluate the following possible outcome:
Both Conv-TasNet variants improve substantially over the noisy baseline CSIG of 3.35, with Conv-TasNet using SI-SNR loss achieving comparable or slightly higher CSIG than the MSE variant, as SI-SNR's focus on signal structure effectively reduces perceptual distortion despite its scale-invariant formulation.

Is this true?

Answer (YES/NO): NO